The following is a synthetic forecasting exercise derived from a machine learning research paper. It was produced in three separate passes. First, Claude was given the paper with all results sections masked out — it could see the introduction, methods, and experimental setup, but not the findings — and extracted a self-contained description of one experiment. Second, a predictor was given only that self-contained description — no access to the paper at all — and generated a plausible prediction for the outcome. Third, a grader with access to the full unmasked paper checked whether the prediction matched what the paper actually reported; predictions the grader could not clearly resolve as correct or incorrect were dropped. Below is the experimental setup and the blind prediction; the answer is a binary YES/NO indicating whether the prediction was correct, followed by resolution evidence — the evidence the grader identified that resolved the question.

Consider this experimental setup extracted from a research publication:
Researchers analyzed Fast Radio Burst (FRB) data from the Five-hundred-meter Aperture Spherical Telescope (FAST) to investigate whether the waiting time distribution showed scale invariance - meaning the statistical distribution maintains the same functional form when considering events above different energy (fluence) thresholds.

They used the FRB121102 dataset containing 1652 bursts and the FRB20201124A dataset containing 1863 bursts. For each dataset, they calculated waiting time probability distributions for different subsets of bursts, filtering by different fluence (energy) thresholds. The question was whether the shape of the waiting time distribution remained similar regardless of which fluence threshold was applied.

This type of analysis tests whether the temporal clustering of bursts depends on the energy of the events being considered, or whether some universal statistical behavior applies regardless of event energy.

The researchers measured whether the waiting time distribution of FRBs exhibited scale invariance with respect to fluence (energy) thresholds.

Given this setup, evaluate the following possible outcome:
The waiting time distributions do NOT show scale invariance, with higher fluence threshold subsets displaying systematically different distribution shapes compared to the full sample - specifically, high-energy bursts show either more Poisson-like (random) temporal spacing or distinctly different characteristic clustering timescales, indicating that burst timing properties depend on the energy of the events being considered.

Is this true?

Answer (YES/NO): NO